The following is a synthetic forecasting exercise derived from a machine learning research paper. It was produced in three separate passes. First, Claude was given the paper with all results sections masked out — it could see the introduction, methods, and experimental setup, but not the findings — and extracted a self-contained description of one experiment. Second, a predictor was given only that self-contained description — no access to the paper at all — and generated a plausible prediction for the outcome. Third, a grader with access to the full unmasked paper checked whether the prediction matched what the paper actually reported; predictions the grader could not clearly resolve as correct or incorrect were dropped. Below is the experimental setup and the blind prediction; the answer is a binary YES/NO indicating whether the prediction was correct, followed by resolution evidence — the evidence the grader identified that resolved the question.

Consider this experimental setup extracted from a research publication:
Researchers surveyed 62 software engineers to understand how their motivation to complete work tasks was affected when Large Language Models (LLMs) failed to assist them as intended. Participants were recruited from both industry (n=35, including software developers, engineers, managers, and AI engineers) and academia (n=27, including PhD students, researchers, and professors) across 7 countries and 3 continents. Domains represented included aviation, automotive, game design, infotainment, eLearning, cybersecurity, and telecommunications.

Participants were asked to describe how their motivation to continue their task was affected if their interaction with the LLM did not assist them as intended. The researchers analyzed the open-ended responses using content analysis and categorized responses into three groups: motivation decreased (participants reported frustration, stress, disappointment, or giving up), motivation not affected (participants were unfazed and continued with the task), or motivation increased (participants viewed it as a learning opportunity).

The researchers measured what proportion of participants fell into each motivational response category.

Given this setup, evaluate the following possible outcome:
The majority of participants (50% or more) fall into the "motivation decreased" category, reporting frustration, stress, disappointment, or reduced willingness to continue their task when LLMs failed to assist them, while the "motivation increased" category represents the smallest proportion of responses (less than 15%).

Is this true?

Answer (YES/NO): NO